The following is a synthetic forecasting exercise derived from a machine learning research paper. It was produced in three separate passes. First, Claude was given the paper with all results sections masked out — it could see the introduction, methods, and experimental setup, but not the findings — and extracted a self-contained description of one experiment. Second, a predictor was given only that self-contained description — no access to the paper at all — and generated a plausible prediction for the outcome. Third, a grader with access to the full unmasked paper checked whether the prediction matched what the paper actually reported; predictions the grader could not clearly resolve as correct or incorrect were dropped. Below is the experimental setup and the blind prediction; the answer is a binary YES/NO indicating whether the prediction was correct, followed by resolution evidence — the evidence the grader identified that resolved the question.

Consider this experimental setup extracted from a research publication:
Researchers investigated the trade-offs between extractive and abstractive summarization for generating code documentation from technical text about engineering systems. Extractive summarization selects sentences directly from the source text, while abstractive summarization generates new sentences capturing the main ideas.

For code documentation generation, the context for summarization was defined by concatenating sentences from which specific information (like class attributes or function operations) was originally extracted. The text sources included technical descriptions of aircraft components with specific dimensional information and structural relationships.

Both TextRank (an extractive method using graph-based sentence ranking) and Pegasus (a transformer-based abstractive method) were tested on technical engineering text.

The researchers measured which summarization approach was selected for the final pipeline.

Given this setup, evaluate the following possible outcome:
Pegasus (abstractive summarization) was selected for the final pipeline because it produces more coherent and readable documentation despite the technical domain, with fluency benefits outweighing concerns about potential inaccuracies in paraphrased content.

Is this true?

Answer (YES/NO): NO